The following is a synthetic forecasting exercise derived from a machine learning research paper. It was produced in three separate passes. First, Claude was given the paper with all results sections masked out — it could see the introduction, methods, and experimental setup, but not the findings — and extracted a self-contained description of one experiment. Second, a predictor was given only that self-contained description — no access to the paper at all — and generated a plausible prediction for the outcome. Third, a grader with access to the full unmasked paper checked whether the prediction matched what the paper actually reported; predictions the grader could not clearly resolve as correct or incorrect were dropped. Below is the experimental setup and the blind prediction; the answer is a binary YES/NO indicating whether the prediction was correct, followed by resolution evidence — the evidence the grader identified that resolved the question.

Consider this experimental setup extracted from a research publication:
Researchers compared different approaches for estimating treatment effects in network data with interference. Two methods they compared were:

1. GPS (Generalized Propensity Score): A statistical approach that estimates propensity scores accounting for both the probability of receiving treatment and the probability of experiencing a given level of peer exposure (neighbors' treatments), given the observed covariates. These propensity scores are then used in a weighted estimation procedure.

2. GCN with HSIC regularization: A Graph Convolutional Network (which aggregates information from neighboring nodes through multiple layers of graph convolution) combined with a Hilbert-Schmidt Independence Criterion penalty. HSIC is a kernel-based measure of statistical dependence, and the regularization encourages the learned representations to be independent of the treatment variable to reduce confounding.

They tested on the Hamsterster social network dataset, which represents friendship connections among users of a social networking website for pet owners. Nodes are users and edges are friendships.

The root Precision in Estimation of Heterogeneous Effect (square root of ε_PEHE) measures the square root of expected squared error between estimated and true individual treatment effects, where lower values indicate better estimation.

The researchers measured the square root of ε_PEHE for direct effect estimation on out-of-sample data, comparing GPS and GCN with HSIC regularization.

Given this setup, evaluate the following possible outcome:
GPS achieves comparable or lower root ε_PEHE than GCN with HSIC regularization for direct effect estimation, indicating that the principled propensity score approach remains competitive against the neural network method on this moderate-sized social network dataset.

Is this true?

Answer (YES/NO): NO